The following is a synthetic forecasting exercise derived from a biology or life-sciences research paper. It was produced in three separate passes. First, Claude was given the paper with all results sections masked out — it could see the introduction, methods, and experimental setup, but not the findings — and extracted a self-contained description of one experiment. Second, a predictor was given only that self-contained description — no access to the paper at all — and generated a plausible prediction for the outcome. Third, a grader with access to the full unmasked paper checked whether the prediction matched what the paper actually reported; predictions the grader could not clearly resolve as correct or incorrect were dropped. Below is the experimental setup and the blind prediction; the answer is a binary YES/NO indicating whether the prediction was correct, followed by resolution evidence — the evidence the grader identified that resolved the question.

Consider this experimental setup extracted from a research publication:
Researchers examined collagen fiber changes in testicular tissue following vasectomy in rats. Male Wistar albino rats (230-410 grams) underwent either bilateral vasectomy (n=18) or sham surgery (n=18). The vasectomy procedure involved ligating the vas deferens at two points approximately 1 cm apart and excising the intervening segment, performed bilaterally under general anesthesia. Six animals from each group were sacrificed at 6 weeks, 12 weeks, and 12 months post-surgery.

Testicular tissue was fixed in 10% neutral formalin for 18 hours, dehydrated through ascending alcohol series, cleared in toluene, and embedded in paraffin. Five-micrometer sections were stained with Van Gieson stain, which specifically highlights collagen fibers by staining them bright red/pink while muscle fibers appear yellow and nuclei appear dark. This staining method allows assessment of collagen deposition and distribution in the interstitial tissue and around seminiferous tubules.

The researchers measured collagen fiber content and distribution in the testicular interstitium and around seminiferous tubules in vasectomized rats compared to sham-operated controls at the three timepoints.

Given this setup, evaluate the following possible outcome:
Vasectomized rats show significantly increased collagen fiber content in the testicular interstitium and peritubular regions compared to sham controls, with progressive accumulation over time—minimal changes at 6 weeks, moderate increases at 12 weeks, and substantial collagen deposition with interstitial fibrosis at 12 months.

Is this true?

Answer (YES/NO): YES